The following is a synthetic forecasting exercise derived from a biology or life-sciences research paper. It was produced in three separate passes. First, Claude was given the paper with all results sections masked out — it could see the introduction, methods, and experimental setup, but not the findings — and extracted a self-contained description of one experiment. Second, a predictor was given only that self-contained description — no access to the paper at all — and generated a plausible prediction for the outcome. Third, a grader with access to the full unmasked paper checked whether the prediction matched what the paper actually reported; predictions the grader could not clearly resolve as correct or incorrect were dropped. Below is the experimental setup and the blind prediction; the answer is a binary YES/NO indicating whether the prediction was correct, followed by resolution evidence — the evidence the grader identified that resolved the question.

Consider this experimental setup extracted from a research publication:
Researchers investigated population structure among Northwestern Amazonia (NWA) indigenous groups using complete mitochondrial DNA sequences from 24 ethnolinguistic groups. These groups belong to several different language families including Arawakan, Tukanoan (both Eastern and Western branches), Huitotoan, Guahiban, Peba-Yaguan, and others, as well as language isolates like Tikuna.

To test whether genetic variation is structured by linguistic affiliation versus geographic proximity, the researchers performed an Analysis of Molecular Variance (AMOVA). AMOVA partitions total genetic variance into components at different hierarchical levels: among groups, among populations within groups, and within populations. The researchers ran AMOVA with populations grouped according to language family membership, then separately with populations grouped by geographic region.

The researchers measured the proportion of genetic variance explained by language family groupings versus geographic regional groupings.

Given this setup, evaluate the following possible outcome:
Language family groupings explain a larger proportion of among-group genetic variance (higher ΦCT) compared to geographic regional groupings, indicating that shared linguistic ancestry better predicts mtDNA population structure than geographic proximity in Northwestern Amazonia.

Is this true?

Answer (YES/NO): NO